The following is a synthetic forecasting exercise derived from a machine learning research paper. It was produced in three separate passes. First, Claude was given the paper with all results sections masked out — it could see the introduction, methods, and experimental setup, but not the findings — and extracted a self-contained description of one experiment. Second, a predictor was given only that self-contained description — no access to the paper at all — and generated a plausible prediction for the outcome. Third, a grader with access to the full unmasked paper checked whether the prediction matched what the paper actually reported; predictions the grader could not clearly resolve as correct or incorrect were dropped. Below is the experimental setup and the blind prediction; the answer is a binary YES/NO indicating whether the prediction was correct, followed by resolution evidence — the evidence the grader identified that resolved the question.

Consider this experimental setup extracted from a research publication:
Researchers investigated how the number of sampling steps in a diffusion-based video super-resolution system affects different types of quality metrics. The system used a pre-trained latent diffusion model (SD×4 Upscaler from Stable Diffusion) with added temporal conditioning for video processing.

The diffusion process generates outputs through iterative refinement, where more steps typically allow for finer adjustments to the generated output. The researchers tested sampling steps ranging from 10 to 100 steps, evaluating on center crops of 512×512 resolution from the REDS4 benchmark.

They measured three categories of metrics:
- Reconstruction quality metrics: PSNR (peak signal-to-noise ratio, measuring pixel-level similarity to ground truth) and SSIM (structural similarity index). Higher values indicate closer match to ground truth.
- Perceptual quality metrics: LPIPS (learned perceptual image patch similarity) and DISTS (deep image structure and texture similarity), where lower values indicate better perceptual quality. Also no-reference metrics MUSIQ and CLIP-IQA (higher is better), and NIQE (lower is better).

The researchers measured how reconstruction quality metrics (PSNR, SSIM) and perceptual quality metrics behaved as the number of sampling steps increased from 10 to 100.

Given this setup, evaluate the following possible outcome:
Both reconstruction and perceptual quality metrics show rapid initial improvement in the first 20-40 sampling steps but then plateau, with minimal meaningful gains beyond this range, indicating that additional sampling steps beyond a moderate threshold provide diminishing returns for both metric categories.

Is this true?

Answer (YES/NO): NO